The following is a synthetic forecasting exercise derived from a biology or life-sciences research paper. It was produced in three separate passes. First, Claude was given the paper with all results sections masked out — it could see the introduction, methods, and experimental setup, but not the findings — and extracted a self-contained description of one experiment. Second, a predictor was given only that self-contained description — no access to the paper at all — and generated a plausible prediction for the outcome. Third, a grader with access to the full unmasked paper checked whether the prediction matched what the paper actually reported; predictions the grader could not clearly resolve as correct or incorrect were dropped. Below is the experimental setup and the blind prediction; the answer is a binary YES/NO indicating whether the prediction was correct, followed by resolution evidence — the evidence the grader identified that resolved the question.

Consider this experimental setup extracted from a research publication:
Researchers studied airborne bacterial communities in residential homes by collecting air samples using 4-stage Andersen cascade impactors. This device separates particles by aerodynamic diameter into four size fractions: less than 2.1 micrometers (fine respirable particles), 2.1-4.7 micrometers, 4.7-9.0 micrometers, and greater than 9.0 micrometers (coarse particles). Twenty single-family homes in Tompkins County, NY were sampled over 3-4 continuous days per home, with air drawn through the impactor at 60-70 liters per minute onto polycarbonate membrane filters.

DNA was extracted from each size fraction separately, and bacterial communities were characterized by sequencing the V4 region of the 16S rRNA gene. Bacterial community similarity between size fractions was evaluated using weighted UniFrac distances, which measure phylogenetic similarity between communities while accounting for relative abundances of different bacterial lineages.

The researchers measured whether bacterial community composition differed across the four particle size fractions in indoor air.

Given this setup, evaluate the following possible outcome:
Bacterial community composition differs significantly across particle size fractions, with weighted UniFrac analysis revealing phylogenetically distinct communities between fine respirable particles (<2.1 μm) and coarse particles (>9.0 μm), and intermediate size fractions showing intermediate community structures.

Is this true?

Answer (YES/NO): NO